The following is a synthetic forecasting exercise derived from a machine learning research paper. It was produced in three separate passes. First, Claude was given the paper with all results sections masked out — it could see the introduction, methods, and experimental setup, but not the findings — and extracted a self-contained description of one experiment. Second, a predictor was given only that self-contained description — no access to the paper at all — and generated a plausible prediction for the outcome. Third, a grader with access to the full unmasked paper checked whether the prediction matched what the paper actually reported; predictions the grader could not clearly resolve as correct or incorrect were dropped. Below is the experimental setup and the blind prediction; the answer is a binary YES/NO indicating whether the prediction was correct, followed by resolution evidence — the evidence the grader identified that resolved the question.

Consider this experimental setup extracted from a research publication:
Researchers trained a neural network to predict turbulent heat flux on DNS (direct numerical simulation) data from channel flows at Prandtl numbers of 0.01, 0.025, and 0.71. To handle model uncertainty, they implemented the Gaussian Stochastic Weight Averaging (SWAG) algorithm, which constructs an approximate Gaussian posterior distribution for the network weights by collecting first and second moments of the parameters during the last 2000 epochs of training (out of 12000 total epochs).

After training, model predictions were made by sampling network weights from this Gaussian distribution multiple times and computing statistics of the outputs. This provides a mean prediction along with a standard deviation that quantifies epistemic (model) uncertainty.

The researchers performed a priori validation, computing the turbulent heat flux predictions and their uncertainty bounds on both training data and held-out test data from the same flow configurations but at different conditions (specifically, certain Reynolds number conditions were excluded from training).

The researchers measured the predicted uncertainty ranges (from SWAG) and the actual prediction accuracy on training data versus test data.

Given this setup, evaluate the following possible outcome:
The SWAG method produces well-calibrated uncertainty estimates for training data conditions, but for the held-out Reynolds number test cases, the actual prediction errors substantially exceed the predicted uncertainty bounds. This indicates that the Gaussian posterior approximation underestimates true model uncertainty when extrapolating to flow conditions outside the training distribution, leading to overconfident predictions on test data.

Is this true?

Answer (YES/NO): NO